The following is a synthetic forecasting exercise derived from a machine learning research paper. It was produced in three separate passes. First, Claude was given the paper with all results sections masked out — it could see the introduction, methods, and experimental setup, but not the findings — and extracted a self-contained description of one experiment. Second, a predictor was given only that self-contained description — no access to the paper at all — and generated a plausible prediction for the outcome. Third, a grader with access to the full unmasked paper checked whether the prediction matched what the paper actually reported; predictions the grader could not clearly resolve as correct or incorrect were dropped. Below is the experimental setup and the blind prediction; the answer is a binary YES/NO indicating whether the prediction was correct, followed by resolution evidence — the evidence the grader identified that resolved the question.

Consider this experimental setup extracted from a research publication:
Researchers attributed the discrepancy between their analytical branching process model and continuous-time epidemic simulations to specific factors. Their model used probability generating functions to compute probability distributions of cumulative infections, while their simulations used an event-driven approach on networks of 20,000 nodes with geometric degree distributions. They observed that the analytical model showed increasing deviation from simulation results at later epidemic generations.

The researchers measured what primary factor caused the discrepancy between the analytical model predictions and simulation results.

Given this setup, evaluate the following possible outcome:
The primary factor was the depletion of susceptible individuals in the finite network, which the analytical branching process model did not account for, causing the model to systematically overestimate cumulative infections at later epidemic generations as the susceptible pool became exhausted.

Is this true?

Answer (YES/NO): YES